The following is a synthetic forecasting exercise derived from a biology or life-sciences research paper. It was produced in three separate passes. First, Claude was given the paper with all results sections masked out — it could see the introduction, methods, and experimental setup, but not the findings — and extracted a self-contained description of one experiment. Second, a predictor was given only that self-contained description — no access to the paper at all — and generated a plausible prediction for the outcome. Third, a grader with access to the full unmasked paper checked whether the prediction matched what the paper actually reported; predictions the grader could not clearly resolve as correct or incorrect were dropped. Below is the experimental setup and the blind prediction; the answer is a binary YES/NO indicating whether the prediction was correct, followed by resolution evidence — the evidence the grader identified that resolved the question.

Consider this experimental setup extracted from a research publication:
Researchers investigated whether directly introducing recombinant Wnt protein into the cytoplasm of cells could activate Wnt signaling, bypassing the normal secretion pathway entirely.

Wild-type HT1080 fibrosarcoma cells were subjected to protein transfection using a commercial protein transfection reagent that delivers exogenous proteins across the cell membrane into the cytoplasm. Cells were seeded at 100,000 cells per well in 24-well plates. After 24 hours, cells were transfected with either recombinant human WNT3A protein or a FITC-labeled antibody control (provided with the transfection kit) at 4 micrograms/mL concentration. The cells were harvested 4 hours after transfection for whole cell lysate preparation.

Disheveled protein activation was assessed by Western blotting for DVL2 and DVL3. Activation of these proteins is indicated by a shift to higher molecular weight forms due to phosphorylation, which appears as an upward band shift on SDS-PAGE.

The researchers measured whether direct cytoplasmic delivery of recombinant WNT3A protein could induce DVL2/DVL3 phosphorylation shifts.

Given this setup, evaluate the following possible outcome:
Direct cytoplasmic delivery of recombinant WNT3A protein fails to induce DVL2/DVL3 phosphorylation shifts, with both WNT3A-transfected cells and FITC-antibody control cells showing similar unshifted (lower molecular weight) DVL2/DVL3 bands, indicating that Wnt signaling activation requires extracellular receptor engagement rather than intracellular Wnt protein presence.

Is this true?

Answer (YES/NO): NO